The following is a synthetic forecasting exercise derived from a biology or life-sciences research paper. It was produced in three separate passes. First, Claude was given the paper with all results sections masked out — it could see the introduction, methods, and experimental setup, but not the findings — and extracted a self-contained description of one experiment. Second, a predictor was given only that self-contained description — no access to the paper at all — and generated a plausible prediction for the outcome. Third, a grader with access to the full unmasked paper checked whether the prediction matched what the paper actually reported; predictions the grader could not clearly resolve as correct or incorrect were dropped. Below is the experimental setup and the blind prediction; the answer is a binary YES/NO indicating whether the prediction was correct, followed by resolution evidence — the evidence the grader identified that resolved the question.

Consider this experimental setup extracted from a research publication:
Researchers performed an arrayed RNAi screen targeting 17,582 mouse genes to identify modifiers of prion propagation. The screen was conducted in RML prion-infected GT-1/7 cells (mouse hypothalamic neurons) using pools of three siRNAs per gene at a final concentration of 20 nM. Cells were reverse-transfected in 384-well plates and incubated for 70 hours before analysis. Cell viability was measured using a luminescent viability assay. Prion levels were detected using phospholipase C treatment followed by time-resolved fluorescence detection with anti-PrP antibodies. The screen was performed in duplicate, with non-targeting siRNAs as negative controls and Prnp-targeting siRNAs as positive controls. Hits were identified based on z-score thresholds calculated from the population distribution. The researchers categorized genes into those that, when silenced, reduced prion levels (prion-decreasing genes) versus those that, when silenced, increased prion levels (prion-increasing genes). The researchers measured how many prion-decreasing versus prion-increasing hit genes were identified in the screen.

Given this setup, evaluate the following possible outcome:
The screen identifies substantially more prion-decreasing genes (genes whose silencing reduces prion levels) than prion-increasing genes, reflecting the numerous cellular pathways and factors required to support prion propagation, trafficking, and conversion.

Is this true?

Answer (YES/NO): YES